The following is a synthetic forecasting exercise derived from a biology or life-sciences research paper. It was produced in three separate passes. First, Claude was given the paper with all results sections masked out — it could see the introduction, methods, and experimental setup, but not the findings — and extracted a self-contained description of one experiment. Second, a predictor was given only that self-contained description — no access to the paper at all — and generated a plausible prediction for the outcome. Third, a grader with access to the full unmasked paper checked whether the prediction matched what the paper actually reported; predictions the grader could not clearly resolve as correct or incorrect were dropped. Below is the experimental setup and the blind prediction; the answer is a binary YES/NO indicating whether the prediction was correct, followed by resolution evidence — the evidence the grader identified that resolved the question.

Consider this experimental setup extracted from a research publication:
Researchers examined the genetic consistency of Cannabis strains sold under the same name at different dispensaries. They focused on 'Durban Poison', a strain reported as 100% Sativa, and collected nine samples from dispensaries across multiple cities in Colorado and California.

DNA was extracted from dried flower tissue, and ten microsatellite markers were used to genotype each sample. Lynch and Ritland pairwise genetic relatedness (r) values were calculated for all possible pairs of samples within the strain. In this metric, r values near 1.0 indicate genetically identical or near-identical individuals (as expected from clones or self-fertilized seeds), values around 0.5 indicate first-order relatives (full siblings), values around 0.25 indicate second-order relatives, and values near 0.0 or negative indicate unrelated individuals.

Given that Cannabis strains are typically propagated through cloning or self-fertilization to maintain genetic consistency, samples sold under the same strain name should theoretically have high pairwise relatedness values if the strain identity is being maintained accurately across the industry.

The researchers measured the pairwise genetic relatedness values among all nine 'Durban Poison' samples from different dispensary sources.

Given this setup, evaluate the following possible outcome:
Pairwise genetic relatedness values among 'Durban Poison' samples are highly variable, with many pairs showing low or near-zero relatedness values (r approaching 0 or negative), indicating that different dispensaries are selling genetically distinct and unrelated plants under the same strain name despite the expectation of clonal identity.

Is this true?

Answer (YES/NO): YES